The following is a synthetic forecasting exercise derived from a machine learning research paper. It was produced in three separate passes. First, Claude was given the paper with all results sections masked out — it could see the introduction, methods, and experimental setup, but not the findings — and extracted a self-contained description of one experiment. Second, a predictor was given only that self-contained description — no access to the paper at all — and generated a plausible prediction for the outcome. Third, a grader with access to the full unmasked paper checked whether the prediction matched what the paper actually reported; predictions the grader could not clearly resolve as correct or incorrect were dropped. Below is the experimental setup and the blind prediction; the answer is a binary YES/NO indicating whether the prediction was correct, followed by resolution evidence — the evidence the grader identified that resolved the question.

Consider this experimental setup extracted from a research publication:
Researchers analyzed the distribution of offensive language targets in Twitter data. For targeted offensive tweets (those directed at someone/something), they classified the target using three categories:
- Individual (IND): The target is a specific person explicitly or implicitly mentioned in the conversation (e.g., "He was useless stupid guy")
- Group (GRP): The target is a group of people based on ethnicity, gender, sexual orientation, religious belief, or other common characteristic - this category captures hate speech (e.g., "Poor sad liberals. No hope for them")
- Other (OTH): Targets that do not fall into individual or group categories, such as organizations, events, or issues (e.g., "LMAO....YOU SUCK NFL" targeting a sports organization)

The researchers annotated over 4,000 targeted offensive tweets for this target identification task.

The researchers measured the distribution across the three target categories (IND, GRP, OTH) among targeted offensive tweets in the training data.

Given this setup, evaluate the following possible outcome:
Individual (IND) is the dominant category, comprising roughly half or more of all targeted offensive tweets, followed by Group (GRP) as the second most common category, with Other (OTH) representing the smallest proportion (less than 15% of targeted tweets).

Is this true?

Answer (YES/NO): YES